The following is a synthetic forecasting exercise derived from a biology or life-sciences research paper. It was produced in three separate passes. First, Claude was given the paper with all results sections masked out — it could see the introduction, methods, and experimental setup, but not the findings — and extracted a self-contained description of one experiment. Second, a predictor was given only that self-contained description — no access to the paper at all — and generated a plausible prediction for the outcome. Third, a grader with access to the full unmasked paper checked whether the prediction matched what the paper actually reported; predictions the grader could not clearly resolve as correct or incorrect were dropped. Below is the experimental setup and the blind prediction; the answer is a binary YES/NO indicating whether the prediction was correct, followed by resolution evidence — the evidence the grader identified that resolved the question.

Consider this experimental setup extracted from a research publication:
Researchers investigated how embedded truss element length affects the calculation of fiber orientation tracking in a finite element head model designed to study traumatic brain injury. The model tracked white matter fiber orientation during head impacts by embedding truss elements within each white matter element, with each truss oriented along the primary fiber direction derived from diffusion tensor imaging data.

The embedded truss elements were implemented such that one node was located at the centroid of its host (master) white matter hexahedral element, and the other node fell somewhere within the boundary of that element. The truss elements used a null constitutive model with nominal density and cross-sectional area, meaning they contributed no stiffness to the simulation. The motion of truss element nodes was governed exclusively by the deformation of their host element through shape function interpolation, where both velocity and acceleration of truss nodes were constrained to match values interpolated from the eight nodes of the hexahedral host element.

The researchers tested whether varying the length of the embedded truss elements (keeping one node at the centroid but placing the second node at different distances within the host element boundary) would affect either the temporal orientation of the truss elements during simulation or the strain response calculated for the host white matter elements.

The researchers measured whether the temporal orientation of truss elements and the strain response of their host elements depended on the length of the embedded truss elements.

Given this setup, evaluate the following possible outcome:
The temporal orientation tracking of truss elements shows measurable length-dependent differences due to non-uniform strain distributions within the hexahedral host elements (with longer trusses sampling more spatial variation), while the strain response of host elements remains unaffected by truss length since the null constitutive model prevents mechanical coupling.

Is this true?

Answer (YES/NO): NO